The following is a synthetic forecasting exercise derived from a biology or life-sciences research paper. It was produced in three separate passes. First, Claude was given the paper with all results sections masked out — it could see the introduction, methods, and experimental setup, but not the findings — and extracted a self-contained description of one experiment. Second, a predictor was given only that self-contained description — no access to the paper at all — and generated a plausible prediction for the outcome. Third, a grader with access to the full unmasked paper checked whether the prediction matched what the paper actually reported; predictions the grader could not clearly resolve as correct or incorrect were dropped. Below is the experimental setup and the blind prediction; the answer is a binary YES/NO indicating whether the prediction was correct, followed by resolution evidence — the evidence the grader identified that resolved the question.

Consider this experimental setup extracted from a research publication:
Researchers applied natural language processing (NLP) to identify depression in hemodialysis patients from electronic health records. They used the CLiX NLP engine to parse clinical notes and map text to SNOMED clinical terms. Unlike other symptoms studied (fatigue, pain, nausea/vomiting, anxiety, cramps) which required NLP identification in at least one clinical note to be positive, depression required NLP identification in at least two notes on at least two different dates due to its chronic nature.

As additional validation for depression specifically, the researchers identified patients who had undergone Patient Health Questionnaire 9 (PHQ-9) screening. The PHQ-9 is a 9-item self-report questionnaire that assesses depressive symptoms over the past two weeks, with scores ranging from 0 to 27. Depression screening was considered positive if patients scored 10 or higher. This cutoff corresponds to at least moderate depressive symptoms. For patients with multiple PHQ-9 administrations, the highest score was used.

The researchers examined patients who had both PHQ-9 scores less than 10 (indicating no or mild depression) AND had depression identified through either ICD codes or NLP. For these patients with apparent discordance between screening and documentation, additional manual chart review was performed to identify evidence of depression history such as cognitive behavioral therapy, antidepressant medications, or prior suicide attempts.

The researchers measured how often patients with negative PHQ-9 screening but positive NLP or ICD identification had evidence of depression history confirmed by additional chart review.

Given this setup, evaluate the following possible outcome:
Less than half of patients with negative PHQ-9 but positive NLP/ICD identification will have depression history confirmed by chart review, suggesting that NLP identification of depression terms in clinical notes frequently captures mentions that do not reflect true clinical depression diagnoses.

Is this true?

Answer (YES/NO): NO